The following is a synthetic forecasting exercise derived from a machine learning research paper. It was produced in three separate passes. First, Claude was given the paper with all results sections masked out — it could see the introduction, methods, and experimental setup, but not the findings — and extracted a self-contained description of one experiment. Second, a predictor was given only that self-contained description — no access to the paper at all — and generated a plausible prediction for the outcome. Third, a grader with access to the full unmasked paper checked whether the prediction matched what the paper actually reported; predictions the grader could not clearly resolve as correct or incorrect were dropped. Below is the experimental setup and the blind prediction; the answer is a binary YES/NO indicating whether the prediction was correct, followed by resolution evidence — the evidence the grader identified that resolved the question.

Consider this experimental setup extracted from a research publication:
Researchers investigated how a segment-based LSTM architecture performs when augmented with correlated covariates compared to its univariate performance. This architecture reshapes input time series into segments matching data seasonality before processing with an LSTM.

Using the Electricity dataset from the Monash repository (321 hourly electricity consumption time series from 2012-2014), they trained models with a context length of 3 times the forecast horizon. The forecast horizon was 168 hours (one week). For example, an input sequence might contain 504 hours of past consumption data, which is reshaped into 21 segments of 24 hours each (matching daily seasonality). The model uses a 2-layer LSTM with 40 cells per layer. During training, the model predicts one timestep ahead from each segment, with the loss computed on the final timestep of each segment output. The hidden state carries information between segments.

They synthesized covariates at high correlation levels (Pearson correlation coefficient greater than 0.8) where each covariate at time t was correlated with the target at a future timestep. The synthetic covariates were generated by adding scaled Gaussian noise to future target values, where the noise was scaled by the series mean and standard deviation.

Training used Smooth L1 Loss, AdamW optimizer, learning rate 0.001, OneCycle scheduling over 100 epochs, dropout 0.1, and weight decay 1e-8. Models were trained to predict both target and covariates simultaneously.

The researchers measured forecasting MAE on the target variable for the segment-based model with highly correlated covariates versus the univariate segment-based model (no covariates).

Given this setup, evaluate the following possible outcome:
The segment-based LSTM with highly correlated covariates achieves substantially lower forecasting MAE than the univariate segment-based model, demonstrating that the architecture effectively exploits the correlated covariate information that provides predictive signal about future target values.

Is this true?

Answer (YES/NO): NO